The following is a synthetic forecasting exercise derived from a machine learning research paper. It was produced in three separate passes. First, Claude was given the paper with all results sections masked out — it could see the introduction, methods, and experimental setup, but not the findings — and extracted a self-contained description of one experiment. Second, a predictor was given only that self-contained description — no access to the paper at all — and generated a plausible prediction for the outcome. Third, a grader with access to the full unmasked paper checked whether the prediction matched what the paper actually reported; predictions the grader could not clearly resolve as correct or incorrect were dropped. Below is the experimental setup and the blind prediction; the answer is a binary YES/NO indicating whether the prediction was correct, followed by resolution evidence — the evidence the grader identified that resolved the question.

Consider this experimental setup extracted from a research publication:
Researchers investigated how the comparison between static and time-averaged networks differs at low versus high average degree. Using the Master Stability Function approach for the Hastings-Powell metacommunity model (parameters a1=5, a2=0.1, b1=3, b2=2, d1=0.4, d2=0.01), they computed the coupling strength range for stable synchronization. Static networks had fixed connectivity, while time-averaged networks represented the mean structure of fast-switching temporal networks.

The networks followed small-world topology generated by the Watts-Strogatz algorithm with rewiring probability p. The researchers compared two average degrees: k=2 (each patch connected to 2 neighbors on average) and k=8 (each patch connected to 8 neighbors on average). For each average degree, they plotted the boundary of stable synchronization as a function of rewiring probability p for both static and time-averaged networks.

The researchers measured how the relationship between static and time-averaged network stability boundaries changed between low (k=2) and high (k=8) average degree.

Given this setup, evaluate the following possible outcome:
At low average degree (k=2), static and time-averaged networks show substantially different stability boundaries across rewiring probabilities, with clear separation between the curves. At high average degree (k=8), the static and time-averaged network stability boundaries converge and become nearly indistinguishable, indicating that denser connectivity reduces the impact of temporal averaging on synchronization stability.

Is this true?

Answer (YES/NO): YES